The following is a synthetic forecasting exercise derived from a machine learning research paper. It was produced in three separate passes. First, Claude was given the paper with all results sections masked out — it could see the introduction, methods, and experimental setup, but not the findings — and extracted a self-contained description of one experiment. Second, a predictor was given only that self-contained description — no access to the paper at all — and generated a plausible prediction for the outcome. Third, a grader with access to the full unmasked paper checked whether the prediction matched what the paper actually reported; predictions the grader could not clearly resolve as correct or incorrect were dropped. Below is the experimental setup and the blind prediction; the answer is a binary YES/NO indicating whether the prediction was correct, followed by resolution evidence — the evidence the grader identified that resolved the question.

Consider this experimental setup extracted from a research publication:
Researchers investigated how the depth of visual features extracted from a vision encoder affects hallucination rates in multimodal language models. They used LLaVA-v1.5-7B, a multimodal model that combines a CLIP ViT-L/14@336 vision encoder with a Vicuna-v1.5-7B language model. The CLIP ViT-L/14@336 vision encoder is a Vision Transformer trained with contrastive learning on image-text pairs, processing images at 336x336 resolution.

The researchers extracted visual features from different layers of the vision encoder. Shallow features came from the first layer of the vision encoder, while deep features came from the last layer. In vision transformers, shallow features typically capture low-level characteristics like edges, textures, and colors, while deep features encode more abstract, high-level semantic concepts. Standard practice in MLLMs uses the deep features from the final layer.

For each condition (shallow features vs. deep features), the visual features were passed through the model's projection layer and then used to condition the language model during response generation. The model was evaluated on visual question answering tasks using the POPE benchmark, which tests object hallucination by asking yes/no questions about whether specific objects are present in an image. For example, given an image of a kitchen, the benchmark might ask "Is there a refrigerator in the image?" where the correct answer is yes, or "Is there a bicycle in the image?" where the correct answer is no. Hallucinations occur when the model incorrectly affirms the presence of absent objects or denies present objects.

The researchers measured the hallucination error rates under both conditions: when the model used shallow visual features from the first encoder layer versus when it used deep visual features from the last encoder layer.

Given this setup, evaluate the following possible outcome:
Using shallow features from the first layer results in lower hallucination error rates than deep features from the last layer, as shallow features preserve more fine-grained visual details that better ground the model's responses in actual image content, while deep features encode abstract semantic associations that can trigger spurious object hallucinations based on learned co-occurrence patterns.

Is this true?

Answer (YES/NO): NO